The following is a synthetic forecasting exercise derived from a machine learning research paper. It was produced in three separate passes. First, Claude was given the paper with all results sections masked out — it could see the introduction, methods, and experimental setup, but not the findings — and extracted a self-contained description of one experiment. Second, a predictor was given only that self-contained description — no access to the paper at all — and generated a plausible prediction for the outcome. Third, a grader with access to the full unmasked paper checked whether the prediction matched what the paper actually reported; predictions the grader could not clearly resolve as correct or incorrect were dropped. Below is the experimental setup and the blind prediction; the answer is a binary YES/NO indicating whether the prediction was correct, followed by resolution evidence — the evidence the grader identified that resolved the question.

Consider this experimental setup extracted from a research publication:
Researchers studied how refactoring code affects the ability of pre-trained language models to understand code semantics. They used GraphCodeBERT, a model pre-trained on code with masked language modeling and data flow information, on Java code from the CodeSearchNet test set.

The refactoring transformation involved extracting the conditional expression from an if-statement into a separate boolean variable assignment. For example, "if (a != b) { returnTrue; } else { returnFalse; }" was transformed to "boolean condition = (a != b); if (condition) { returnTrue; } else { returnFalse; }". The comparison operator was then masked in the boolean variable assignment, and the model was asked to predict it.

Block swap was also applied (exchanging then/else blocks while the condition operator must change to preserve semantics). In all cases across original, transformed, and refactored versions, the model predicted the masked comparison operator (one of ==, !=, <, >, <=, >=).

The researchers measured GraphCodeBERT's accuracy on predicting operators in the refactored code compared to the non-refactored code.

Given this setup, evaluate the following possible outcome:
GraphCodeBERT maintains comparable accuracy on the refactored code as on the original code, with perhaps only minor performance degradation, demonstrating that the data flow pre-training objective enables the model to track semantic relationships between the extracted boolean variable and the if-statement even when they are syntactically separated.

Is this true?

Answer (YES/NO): NO